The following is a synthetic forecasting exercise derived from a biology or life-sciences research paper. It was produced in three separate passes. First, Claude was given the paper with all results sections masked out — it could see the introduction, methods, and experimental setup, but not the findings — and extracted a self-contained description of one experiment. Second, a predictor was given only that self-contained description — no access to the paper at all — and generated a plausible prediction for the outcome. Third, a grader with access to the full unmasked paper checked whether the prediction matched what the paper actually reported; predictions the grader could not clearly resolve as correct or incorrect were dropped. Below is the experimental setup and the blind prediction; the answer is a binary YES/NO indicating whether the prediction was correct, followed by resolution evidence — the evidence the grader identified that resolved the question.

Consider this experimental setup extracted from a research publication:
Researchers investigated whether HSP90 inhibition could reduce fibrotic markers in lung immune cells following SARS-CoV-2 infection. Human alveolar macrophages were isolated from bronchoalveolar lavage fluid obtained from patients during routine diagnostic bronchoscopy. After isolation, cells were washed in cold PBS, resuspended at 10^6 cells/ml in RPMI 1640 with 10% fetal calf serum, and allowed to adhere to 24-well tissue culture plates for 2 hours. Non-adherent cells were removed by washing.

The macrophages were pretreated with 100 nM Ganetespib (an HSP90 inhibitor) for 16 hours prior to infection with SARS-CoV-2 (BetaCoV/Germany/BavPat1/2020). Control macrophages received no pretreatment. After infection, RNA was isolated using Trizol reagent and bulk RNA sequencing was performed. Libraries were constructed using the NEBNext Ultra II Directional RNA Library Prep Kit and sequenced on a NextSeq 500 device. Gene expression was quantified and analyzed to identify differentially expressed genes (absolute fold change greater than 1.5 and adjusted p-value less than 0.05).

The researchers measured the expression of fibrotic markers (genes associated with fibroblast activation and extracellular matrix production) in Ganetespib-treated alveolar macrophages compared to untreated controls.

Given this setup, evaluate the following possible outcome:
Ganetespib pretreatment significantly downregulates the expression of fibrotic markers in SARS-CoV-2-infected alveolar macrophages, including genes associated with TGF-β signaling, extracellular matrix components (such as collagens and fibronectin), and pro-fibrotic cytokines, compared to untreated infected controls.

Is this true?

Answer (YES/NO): NO